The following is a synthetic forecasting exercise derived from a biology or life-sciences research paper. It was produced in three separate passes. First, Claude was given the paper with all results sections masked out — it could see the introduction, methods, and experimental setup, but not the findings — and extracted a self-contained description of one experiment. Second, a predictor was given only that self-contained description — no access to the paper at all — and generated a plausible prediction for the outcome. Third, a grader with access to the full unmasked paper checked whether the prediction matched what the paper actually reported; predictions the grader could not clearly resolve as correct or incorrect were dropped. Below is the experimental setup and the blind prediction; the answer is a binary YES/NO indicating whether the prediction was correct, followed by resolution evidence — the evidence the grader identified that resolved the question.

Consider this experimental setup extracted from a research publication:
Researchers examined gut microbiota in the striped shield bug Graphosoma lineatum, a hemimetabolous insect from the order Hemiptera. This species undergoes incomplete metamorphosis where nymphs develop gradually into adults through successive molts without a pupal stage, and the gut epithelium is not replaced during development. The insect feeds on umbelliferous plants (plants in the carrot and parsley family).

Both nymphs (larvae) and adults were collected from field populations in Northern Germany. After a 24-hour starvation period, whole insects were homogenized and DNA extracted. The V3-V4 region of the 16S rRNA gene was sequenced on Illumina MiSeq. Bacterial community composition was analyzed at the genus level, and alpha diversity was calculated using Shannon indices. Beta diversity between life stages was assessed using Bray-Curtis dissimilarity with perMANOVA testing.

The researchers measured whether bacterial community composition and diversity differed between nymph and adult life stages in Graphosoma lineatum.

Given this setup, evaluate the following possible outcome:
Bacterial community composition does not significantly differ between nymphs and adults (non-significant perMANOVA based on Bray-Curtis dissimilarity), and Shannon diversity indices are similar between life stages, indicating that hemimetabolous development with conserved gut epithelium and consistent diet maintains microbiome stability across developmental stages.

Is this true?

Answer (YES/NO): YES